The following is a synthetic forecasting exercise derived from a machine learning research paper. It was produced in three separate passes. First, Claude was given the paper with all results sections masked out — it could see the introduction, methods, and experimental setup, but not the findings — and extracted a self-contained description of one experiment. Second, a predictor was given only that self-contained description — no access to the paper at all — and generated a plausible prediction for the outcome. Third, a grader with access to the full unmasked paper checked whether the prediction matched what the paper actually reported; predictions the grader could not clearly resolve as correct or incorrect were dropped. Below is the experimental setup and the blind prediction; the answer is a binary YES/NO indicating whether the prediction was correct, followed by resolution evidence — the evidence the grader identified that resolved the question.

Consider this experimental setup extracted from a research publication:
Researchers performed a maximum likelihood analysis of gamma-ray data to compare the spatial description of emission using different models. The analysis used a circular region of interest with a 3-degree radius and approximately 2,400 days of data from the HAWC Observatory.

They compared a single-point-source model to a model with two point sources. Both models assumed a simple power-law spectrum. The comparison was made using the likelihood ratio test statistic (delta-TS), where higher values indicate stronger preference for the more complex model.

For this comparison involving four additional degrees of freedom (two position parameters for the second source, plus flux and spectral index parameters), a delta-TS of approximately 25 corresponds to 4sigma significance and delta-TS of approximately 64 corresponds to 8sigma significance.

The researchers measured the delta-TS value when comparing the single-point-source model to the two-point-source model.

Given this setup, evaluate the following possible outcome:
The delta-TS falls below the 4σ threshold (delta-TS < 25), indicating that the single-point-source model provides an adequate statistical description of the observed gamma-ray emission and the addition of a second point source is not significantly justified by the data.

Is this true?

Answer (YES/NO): NO